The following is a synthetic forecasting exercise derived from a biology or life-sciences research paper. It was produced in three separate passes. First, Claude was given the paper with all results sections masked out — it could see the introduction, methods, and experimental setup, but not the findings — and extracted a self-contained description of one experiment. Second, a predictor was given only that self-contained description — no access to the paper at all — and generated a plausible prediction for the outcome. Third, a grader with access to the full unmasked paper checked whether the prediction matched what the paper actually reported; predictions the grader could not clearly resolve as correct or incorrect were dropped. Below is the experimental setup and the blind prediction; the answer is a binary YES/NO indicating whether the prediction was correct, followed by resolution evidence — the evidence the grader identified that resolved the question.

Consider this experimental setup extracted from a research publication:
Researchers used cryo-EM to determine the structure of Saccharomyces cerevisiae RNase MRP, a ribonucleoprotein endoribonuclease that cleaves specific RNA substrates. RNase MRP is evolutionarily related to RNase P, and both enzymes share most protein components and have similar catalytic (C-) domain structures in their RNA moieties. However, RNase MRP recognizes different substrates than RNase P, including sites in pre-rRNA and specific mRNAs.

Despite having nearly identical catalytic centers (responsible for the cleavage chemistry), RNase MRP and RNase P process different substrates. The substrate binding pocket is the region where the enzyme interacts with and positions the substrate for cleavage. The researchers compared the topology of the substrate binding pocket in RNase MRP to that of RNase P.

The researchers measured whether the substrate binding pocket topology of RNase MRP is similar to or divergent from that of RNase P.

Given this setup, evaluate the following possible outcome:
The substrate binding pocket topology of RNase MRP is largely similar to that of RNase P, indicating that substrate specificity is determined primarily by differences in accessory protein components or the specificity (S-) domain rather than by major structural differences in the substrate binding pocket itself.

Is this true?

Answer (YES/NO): NO